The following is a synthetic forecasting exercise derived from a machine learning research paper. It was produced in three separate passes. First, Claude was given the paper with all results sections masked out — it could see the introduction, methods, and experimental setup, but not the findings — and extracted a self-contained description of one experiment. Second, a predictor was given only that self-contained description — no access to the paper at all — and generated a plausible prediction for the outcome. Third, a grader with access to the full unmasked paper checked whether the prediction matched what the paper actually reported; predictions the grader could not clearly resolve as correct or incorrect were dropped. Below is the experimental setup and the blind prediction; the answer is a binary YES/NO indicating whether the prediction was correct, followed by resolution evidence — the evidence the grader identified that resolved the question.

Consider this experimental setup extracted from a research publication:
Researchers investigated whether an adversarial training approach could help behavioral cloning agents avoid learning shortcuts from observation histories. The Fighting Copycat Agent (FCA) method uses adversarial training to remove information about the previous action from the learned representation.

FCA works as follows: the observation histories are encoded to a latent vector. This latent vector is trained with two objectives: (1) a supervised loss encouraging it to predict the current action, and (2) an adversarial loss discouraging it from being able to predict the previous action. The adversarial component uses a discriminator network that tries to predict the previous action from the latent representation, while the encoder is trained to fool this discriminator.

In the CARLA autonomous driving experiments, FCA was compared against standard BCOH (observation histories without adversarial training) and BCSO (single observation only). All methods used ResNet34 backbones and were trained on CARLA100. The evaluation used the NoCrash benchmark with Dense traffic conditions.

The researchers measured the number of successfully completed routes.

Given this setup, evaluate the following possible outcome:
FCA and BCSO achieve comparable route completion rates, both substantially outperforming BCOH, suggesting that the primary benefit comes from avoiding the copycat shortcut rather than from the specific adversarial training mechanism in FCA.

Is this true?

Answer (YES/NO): NO